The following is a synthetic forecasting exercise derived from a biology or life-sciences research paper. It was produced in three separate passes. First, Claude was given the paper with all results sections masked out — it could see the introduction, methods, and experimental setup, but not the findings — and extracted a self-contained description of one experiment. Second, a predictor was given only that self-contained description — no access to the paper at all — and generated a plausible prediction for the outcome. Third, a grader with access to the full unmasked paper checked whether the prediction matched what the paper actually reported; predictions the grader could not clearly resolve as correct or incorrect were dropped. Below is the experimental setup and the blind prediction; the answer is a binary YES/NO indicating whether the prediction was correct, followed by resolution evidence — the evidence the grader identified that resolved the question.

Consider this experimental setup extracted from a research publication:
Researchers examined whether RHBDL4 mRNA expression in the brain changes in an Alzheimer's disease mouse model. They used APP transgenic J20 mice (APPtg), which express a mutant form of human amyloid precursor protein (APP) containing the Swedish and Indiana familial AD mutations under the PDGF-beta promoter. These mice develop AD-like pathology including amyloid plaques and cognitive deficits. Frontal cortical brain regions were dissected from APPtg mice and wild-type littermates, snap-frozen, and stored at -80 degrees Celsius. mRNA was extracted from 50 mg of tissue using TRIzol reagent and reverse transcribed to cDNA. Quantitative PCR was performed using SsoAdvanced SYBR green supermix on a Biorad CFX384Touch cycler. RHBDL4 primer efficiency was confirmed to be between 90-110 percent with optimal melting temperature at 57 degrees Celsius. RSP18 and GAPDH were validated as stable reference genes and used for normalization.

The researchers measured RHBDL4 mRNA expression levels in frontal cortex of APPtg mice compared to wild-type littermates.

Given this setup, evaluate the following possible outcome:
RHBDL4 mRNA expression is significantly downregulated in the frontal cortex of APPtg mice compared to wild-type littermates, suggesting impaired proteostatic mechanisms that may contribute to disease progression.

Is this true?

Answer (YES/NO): NO